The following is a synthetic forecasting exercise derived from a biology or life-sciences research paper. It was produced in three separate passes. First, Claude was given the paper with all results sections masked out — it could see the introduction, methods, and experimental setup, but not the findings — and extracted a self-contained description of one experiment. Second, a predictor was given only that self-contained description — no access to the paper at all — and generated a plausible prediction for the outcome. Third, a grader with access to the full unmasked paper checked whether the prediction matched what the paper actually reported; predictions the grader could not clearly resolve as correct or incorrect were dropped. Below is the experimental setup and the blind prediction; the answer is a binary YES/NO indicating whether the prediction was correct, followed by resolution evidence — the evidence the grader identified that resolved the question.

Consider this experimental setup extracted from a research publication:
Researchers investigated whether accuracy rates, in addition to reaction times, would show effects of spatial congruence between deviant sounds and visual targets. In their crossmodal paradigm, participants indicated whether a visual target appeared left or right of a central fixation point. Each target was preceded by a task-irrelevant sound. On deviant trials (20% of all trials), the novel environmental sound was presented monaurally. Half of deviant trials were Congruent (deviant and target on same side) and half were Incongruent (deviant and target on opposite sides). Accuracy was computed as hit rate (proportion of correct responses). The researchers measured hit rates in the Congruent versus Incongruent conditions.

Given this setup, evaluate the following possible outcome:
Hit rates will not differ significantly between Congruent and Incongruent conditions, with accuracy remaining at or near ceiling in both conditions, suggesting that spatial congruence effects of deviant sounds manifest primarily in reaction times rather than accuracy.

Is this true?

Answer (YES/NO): YES